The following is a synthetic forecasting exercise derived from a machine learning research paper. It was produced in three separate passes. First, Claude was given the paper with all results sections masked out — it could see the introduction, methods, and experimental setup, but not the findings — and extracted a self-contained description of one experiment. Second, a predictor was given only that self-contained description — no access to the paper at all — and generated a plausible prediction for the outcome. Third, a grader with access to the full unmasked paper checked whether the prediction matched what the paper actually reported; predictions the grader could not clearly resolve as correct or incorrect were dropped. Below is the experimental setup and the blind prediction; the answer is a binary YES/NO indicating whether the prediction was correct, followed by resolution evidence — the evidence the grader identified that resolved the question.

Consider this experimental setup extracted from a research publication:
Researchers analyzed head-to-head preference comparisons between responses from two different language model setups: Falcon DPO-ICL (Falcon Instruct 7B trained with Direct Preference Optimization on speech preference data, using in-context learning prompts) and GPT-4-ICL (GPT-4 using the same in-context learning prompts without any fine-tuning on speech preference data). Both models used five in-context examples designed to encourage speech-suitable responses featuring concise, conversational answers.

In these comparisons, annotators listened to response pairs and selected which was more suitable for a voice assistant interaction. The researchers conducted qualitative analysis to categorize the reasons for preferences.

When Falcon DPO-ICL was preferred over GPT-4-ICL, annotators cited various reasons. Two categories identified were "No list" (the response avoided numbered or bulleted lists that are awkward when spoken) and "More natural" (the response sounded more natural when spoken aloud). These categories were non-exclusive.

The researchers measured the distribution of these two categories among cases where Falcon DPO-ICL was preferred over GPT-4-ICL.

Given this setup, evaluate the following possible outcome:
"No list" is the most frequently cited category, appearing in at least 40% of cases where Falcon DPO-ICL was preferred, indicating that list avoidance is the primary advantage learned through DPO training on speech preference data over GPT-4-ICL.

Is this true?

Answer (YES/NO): NO